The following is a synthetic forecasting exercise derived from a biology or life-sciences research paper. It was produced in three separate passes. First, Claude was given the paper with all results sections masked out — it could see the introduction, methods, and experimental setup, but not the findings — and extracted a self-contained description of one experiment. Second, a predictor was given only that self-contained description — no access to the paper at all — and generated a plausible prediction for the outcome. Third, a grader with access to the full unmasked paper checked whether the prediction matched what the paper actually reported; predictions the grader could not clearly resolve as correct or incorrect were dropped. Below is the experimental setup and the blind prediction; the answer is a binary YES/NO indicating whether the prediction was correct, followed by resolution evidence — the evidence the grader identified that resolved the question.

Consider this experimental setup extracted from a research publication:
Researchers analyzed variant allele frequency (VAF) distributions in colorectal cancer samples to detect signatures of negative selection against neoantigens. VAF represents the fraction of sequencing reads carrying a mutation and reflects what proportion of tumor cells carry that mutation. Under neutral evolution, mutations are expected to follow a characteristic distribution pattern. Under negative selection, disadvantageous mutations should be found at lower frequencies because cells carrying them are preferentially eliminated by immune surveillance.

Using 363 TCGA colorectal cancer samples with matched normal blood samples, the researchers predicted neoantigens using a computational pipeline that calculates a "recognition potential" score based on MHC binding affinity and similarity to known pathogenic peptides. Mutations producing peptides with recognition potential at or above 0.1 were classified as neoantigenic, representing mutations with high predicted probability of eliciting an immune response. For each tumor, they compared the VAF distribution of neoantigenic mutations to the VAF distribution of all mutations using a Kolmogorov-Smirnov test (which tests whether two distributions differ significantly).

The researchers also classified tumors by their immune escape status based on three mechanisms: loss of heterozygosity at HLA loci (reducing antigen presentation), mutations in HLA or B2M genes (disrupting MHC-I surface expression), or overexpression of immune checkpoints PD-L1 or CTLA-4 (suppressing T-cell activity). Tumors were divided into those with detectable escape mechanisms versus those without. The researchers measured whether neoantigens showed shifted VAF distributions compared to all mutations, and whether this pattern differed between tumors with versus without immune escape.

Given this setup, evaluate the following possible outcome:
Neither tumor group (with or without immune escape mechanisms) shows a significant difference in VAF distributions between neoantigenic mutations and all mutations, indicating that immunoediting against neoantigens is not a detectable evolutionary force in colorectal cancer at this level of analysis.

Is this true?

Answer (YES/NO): NO